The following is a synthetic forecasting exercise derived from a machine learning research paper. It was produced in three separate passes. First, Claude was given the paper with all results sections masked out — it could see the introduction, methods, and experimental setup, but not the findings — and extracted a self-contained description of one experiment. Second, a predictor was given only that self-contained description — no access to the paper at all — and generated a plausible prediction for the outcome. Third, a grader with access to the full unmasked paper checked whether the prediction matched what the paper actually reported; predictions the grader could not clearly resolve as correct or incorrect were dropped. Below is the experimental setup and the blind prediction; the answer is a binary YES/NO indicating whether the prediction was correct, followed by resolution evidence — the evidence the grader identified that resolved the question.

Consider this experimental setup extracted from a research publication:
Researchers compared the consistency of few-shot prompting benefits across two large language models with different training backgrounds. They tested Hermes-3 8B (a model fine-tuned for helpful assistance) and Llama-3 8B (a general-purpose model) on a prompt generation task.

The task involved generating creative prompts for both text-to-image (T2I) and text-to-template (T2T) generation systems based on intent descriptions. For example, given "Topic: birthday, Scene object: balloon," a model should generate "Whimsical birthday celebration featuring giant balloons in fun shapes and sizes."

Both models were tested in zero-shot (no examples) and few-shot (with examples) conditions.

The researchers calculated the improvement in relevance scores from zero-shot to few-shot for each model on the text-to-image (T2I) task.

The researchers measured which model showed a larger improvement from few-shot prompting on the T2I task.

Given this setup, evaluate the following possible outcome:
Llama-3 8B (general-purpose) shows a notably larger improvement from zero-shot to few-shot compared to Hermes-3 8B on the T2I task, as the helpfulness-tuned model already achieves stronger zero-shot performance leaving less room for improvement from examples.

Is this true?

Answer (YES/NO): NO